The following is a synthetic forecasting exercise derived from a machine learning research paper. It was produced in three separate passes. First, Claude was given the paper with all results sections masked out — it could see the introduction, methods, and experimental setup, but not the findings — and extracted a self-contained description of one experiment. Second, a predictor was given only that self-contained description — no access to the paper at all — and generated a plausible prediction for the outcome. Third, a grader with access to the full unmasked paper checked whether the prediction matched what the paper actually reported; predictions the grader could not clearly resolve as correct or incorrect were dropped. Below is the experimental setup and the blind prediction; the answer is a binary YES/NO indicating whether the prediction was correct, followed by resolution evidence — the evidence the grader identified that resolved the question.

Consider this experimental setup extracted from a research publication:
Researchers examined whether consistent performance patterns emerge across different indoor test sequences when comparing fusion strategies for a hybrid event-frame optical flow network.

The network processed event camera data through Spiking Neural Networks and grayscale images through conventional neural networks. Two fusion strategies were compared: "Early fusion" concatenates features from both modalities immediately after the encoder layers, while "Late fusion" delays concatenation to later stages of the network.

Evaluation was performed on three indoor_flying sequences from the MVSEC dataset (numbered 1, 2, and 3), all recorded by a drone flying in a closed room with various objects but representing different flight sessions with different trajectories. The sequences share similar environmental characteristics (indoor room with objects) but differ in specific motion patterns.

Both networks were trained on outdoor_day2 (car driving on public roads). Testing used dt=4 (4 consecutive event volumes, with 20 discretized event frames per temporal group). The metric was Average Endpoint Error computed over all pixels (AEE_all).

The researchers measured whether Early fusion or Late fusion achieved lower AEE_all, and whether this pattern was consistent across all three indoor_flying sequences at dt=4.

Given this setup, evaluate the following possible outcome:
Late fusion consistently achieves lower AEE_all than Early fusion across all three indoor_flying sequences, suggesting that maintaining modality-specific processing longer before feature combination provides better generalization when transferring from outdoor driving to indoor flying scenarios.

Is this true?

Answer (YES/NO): NO